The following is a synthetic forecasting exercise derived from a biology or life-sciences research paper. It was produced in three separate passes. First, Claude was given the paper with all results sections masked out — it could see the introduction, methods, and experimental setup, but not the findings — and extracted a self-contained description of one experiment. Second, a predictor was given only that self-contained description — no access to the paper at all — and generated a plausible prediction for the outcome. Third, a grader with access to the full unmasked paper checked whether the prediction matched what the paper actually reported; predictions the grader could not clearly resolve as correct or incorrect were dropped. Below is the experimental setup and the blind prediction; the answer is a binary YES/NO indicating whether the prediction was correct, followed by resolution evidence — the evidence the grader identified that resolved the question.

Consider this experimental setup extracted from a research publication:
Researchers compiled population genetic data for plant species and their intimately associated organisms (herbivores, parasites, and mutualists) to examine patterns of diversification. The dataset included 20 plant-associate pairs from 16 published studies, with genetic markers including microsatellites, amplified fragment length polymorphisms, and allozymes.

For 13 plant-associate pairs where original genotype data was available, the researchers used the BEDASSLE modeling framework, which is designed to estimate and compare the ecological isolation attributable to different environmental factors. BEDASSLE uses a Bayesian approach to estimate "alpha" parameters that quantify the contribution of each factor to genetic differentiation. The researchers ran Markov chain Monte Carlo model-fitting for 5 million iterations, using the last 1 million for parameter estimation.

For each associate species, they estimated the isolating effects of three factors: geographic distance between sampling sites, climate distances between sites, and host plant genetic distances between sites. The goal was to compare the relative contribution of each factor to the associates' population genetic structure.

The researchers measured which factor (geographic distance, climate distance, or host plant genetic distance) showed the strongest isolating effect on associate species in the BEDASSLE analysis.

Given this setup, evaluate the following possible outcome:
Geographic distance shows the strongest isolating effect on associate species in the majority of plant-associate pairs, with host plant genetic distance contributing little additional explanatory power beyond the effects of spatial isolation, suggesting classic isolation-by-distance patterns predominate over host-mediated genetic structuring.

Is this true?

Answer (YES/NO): NO